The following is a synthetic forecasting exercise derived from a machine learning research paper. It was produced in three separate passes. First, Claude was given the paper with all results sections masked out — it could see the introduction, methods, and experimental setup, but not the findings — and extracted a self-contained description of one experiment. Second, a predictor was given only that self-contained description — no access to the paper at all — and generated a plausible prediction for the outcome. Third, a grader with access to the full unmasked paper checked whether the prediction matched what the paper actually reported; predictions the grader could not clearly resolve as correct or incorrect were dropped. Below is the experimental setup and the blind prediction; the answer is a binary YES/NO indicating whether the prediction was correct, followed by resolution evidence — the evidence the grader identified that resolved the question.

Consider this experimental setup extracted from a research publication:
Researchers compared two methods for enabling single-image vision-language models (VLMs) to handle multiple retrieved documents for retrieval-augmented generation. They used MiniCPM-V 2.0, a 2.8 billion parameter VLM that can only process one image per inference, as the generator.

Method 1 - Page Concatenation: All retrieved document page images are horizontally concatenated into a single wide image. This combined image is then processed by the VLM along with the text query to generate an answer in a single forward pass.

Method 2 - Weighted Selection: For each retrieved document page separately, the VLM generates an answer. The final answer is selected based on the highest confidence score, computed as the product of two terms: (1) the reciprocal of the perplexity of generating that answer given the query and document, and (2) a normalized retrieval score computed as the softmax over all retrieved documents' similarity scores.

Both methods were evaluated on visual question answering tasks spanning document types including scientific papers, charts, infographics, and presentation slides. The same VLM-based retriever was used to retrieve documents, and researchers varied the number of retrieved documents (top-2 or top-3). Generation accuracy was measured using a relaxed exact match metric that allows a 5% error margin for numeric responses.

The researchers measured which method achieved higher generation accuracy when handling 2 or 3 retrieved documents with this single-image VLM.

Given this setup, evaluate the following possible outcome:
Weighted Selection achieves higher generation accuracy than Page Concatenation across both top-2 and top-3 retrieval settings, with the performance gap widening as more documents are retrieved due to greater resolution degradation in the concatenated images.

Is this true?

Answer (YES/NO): NO